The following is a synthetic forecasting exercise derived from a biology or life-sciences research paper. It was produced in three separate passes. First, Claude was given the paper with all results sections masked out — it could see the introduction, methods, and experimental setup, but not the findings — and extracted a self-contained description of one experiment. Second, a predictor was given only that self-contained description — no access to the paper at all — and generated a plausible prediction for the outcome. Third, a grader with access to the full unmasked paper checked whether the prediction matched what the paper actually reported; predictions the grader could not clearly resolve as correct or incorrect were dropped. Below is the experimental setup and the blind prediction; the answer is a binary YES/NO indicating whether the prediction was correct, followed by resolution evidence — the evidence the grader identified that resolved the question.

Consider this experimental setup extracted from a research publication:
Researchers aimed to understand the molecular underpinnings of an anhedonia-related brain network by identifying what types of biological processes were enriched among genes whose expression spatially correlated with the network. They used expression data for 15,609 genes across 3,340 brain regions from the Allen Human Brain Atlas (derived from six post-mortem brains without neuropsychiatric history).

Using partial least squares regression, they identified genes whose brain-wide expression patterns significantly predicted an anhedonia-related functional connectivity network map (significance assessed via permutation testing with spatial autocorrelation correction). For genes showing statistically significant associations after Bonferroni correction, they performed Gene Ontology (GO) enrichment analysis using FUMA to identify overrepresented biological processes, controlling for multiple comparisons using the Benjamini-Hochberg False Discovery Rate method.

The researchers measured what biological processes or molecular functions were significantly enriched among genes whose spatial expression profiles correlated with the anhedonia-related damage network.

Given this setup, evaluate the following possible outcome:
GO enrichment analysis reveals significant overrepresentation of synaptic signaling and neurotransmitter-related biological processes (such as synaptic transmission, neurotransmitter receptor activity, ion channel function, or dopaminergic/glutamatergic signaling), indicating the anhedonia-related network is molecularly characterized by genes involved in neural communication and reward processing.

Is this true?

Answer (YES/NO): YES